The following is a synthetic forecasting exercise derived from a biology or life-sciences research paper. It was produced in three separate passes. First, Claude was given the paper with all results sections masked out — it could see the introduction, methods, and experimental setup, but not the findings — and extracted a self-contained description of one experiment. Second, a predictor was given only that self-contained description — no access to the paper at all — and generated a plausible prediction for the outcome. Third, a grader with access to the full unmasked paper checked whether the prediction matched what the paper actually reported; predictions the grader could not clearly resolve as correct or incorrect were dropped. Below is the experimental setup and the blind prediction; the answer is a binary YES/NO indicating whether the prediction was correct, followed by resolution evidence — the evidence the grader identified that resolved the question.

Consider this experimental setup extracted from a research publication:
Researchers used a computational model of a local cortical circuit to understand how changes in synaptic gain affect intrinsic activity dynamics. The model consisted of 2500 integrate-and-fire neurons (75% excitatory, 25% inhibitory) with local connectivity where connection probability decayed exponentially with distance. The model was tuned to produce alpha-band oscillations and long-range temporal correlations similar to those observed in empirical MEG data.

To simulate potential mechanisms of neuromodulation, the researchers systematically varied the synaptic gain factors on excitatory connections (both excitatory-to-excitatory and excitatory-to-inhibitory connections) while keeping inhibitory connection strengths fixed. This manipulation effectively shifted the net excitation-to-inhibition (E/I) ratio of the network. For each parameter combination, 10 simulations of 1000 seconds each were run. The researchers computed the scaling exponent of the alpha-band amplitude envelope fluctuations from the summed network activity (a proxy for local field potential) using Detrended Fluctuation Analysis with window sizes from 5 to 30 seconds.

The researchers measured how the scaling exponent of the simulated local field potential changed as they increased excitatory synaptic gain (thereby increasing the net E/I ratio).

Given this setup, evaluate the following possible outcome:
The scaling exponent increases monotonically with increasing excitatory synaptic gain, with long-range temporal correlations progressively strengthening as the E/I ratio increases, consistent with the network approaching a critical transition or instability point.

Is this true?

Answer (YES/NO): NO